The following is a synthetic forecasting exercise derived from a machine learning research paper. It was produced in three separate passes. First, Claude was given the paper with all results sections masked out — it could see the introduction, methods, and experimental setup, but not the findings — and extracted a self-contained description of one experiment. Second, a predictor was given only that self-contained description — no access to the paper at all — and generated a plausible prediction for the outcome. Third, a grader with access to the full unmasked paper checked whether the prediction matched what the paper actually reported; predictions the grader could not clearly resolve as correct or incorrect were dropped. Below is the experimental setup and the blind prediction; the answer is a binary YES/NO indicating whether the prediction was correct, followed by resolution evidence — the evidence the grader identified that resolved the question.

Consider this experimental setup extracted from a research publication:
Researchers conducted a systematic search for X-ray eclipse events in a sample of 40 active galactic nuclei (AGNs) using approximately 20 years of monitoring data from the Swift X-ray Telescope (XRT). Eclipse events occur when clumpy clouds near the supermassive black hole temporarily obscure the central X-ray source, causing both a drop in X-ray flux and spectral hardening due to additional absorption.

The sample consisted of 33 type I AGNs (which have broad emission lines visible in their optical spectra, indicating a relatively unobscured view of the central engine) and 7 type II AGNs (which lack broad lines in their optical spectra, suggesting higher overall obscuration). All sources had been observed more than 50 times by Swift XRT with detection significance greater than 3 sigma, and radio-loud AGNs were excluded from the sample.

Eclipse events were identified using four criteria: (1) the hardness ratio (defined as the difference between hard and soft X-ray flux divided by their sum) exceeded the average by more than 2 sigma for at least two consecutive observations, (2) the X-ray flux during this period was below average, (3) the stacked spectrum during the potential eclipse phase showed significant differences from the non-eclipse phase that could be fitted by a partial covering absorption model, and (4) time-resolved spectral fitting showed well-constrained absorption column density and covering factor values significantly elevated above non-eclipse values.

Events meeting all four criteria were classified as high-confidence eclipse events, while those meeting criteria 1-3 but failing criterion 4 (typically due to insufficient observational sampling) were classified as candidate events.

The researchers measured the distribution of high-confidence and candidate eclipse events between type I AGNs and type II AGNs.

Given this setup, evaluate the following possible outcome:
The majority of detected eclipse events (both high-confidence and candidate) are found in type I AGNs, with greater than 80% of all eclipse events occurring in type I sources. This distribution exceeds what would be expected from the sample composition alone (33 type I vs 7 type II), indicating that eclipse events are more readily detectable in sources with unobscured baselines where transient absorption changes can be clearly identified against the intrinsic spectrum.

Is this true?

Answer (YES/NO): YES